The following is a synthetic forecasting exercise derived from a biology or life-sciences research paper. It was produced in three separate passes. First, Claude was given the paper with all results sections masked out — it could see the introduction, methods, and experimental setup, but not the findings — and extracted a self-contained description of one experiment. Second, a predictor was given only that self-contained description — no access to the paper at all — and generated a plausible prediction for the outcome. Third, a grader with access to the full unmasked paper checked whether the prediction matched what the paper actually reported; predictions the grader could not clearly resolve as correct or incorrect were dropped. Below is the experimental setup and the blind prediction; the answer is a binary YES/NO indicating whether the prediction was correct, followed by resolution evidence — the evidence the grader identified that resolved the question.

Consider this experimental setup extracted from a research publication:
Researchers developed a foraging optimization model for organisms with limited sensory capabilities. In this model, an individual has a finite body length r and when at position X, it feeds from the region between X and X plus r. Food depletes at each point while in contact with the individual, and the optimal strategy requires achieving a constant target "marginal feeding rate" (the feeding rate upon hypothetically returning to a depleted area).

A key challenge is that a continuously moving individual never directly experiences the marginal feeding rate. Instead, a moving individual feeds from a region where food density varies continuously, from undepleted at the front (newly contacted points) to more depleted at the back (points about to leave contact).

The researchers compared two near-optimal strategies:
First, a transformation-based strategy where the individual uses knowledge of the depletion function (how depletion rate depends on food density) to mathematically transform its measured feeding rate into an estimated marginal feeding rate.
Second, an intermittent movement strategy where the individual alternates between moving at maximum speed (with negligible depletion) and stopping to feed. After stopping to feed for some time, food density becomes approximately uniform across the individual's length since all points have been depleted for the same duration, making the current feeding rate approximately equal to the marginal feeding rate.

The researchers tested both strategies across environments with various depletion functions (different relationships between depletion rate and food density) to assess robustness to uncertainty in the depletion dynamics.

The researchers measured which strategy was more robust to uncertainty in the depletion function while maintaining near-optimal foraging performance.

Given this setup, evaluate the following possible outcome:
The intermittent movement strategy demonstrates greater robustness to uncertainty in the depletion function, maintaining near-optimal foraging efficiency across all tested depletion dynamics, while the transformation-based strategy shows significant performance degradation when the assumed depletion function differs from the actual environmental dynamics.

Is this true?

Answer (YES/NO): YES